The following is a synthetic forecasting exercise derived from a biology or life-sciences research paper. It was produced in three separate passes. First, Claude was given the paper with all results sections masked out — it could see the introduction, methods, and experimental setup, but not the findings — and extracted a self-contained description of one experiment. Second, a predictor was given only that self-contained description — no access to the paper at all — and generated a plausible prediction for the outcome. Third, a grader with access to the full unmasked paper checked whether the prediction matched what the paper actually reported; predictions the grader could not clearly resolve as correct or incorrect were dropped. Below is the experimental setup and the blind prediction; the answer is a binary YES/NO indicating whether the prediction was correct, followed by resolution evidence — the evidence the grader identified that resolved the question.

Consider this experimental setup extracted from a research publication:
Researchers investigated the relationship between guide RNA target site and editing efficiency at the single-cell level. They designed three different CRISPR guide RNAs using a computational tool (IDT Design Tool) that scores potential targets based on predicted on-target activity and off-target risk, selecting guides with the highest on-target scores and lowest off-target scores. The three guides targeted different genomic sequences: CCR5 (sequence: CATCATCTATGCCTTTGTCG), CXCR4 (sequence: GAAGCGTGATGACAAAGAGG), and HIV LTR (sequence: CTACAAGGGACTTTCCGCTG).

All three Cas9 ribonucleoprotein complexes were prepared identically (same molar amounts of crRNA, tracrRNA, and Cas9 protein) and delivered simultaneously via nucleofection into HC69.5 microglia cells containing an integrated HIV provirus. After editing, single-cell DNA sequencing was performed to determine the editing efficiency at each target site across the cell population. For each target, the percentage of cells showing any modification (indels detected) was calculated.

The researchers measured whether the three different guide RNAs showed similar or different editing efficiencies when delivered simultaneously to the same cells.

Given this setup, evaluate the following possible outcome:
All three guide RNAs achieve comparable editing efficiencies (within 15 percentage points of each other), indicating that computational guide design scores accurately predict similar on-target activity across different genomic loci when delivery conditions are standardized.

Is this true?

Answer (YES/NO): NO